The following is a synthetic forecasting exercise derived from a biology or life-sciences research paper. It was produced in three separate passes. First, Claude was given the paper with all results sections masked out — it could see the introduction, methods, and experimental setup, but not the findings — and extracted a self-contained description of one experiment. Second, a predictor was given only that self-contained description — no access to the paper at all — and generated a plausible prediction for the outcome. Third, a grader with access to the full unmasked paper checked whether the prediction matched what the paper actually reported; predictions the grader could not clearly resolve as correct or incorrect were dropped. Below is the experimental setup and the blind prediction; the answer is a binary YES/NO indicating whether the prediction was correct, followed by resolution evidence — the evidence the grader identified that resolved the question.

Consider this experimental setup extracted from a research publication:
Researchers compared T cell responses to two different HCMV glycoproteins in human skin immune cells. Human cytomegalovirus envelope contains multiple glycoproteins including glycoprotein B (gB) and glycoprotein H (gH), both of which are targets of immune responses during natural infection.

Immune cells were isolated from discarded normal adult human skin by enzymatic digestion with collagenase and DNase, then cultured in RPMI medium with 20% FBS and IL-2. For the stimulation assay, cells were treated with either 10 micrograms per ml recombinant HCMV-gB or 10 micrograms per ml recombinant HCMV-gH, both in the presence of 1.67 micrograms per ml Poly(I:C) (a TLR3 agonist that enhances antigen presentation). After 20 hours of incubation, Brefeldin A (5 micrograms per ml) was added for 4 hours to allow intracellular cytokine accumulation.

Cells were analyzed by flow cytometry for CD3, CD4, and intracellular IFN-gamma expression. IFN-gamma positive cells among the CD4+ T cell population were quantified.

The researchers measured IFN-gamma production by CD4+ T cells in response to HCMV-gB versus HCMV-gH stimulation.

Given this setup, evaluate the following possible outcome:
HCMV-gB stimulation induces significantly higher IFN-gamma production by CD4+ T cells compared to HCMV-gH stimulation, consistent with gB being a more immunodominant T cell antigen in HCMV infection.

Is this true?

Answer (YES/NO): YES